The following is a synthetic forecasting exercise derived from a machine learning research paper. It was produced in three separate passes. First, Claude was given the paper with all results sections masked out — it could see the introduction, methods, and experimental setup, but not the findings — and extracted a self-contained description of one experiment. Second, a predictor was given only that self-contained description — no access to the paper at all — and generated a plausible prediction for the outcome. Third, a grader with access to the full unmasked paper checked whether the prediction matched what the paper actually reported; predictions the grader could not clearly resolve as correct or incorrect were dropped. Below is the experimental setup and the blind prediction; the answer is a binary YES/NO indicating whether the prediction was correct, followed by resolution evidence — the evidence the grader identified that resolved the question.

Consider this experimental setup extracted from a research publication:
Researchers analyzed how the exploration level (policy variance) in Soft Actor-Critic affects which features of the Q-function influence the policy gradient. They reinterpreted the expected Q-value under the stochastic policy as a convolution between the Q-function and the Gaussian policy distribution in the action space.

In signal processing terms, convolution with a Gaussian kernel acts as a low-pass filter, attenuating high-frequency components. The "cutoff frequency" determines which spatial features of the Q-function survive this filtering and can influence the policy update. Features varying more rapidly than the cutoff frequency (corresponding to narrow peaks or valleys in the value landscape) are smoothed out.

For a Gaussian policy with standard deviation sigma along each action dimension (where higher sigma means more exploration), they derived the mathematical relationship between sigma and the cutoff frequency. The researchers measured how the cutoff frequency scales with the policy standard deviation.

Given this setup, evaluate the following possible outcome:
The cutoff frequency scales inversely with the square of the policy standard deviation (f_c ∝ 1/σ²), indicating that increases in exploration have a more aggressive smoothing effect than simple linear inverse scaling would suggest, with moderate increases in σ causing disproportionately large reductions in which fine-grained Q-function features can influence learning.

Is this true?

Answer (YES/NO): NO